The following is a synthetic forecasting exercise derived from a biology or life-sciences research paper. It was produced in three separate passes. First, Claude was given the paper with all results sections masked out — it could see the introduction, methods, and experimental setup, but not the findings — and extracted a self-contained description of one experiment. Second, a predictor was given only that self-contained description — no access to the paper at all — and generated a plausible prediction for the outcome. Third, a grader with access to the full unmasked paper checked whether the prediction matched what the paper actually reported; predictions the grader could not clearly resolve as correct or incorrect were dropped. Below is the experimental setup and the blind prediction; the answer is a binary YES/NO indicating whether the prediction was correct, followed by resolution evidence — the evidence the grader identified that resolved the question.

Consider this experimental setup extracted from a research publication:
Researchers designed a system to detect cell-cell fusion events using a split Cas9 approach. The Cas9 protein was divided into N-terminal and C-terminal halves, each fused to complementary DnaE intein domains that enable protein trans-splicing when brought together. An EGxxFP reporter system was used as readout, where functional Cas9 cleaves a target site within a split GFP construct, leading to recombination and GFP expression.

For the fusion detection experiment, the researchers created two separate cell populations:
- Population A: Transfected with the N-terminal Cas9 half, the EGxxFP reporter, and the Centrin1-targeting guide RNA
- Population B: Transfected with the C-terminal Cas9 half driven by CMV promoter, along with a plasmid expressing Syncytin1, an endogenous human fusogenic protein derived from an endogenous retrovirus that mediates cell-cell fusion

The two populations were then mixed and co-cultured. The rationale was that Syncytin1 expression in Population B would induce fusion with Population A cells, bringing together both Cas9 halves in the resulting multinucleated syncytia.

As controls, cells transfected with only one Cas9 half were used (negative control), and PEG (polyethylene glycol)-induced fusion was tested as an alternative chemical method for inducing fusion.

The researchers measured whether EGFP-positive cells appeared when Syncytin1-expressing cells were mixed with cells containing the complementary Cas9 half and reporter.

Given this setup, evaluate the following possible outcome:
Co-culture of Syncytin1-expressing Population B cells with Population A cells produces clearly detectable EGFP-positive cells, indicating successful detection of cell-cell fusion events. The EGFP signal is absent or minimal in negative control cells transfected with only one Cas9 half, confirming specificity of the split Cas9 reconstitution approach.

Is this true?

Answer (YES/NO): YES